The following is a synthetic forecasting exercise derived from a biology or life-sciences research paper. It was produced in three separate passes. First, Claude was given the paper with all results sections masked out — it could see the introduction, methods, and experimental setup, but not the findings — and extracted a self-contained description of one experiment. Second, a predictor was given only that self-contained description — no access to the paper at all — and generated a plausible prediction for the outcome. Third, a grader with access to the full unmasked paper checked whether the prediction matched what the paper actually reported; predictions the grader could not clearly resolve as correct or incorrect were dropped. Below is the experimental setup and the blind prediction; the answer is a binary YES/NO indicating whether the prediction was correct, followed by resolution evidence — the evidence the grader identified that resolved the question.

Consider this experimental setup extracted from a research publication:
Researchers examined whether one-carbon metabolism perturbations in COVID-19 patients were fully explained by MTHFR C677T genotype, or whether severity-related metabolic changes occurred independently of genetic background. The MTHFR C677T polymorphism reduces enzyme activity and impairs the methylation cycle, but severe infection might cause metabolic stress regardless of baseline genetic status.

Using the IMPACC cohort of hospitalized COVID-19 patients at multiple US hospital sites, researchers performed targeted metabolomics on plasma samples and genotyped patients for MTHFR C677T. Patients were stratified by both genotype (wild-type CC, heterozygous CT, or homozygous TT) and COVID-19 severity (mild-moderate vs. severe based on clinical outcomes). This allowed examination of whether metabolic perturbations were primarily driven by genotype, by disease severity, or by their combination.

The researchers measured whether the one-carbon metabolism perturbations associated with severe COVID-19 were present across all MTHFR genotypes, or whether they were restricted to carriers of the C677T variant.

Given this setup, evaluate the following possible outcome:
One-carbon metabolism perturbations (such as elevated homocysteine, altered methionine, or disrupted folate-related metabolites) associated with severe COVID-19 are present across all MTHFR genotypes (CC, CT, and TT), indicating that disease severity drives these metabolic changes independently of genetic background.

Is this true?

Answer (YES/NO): NO